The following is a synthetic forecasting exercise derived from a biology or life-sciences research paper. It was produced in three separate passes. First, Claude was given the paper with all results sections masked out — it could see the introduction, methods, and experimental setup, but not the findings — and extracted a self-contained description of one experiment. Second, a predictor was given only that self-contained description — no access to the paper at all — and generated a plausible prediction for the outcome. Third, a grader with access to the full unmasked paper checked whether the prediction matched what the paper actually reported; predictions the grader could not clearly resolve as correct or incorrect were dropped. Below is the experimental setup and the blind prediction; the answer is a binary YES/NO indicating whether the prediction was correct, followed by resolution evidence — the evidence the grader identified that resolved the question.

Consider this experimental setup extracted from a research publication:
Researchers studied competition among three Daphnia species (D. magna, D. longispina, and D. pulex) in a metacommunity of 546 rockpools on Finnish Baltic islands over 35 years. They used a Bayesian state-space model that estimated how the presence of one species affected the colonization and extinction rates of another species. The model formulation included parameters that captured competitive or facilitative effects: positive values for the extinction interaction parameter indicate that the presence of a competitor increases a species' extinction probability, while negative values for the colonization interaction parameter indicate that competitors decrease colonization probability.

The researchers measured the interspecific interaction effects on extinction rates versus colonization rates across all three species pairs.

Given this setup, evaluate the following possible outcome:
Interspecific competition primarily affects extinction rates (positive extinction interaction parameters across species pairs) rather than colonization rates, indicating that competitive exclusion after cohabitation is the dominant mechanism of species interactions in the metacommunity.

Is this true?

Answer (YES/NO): YES